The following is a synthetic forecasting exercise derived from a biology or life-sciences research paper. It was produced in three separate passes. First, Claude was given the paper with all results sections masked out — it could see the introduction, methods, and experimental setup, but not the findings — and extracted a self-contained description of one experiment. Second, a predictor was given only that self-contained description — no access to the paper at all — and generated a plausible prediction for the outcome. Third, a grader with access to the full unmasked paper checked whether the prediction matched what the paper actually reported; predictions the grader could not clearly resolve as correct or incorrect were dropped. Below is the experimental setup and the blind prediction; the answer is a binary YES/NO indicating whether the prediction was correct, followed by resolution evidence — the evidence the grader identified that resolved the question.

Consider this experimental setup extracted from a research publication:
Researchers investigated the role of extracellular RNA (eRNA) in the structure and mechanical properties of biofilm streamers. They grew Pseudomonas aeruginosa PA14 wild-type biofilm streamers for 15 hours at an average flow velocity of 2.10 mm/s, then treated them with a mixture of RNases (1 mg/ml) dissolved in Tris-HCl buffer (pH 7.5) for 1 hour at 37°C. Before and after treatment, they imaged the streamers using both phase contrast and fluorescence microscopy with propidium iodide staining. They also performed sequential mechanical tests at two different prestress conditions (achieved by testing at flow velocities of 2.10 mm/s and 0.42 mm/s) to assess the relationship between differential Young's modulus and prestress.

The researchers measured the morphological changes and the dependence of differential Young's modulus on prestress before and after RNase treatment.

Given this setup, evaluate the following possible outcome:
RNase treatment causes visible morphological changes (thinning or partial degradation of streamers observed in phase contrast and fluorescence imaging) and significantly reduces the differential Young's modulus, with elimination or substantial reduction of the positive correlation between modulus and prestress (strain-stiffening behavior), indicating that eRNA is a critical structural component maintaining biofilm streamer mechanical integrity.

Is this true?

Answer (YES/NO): NO